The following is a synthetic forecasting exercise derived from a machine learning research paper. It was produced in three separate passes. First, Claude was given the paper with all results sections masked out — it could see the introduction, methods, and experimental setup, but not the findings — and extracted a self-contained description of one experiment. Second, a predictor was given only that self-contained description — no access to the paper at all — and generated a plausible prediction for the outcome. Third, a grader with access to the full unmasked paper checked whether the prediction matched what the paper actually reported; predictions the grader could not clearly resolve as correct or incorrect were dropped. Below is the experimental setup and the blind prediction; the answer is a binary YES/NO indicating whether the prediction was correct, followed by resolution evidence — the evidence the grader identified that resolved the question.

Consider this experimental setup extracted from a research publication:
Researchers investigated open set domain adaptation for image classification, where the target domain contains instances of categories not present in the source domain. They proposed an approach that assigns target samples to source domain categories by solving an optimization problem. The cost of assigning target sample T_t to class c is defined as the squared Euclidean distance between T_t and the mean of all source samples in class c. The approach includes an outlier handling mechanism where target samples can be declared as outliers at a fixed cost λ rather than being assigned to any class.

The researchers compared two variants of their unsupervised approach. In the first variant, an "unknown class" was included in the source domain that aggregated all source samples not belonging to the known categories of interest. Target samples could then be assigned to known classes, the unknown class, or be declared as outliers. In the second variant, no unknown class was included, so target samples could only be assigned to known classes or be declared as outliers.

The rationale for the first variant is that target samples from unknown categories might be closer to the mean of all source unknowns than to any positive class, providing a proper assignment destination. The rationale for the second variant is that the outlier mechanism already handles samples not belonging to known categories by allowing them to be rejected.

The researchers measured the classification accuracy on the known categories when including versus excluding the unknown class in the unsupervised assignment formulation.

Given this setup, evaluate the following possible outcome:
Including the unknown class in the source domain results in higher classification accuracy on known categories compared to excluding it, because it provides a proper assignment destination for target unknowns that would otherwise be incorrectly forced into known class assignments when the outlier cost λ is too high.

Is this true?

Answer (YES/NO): YES